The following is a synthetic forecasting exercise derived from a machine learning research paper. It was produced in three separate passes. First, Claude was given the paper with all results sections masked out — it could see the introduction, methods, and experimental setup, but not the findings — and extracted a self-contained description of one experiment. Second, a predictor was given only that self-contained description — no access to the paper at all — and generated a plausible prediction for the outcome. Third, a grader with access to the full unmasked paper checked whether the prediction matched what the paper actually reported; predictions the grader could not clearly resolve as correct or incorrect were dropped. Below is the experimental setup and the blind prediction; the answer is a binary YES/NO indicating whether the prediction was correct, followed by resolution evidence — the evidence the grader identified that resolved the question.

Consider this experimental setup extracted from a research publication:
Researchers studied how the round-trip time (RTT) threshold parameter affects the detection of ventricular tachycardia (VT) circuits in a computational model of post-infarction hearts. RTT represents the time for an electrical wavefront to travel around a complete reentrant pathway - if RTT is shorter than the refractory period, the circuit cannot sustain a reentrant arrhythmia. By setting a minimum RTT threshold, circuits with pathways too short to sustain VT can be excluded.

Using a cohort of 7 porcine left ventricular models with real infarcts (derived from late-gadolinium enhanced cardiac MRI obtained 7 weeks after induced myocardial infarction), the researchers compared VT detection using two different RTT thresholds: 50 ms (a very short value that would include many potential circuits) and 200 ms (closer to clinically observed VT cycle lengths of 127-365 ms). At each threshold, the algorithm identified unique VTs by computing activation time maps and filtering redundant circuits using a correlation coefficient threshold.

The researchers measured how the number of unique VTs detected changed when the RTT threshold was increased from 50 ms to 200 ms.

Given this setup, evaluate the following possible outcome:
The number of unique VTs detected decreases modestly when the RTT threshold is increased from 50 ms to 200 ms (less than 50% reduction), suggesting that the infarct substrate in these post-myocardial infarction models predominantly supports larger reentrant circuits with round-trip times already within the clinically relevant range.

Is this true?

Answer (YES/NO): NO